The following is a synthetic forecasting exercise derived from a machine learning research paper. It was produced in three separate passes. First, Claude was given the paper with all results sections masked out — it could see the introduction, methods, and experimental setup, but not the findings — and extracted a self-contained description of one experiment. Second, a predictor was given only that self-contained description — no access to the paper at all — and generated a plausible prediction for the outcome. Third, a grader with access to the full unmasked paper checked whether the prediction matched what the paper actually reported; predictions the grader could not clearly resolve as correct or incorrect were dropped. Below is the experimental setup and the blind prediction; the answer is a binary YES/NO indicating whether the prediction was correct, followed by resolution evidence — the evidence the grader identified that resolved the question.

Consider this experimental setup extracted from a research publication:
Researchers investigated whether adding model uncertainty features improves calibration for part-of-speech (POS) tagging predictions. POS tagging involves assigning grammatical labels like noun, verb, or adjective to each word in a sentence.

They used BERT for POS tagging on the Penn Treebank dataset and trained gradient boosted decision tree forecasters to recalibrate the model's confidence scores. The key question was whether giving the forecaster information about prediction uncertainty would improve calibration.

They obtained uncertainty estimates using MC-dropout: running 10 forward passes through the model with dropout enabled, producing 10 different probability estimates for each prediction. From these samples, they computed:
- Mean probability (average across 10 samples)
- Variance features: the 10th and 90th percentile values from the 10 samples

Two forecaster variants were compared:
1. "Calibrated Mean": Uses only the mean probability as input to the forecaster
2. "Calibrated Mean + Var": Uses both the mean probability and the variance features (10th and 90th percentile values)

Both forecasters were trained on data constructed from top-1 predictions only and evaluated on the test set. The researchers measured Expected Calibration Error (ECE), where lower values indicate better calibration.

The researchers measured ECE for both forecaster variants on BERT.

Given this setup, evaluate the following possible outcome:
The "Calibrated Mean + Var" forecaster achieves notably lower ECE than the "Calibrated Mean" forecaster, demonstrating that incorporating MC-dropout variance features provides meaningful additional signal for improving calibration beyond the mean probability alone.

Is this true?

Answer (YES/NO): YES